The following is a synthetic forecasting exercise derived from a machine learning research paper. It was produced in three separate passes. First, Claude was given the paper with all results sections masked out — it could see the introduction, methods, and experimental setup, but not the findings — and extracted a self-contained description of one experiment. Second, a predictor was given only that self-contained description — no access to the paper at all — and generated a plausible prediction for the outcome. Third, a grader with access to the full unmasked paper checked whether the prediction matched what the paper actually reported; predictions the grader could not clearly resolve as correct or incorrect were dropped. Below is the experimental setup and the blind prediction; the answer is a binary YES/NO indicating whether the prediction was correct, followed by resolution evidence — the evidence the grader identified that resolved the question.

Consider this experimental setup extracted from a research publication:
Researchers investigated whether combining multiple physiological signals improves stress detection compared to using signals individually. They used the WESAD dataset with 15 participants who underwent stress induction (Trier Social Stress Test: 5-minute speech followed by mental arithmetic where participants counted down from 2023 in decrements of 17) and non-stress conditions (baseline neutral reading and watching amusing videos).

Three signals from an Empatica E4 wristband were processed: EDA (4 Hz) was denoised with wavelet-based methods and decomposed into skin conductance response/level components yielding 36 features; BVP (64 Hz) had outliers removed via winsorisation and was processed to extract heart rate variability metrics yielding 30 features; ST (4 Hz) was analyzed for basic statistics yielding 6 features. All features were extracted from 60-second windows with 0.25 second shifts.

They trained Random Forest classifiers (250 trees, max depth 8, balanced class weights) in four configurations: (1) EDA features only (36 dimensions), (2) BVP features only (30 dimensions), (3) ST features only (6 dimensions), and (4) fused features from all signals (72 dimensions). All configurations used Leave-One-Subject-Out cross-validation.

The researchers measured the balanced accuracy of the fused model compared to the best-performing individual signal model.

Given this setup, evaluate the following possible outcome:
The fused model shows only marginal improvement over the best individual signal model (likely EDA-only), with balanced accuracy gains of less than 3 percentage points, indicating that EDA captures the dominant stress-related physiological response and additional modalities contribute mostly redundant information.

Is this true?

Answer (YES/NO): NO